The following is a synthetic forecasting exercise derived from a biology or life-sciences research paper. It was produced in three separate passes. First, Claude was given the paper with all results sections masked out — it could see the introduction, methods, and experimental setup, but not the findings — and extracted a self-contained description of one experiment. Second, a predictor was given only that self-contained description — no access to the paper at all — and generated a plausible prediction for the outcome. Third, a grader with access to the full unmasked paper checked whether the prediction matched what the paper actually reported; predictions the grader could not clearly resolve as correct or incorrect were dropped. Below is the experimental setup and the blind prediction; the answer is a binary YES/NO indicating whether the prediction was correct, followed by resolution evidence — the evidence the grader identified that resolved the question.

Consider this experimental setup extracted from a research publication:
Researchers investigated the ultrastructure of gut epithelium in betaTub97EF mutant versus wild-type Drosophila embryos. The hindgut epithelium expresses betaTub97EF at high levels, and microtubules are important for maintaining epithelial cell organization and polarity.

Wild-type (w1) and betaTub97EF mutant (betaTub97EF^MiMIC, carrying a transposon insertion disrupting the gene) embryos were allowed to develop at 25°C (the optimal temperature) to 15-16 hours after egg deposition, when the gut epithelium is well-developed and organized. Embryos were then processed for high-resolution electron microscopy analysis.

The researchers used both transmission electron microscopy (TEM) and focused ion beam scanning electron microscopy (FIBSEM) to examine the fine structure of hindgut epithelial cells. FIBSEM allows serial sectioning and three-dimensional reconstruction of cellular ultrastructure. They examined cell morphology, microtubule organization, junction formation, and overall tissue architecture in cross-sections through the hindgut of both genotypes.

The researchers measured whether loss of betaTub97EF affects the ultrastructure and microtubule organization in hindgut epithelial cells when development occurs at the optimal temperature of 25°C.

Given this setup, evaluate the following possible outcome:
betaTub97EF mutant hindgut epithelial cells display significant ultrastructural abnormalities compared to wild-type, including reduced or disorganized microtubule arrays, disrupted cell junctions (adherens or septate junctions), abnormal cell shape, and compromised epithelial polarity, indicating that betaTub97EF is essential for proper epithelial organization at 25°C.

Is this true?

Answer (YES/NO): NO